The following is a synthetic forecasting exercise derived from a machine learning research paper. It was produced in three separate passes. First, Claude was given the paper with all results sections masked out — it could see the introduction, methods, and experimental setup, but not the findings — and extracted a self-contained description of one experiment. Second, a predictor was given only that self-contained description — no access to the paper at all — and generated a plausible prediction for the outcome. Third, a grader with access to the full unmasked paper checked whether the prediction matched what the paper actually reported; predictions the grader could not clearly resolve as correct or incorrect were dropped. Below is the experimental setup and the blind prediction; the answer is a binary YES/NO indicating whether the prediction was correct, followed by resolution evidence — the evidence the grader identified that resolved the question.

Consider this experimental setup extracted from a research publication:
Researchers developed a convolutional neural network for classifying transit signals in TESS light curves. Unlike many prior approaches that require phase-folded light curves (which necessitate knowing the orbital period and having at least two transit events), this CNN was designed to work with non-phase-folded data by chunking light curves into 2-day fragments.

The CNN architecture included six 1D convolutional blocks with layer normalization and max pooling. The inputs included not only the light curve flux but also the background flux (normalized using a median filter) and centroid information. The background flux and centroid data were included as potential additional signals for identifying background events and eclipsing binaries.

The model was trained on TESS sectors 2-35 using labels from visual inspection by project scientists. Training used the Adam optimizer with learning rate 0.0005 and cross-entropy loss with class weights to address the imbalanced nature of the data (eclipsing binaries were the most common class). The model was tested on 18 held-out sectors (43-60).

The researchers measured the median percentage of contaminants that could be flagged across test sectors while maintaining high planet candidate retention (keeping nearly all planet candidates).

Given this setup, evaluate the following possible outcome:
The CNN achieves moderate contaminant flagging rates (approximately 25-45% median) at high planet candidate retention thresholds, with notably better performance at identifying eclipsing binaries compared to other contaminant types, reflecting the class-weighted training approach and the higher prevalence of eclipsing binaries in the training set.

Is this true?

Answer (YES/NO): NO